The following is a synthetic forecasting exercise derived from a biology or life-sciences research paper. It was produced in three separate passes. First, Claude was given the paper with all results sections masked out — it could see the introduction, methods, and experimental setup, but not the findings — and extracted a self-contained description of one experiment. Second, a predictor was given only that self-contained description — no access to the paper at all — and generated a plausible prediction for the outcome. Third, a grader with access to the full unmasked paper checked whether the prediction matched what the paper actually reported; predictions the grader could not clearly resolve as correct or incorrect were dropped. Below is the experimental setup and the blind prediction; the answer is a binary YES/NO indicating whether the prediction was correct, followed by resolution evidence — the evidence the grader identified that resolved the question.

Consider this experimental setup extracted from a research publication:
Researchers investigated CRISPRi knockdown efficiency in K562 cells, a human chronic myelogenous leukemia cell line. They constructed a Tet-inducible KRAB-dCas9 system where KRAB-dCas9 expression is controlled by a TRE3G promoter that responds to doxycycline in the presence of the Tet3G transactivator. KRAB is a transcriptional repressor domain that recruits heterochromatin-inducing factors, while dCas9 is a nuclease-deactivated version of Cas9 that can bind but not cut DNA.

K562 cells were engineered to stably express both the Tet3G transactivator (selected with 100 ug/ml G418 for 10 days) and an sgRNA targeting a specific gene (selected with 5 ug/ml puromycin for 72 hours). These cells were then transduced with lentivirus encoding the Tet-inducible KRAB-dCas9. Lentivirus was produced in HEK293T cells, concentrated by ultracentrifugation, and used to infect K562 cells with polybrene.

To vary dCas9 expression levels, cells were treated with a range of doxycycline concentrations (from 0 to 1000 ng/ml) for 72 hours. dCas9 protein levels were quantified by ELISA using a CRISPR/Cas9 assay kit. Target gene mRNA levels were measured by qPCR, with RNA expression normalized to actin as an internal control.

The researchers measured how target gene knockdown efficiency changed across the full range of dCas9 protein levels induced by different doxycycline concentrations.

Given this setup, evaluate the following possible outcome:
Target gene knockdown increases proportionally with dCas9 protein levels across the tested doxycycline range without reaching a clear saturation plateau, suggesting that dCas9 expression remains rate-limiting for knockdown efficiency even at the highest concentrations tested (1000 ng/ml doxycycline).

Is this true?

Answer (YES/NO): NO